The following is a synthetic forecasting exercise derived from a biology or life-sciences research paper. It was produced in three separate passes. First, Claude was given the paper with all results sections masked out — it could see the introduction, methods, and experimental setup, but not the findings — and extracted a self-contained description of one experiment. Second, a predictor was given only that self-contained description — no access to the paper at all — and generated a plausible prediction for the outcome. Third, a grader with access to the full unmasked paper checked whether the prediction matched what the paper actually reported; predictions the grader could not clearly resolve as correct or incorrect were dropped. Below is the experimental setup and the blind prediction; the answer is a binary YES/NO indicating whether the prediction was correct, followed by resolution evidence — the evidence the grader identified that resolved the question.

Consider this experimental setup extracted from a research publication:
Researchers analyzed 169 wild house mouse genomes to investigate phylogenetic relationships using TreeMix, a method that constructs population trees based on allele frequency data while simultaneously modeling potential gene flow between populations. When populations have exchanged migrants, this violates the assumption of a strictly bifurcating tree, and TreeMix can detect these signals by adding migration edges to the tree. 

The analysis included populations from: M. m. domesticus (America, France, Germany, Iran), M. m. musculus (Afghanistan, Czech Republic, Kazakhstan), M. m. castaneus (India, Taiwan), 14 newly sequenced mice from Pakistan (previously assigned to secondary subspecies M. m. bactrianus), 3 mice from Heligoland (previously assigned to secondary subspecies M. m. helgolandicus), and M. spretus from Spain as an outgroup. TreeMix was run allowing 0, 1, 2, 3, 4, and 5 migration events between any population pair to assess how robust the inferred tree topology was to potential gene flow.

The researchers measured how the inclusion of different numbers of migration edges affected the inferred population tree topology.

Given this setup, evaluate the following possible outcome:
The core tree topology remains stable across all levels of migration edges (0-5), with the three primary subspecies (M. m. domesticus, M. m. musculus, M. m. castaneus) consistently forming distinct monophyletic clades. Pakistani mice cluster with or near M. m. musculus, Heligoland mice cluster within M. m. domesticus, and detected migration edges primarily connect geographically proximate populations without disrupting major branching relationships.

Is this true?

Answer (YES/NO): NO